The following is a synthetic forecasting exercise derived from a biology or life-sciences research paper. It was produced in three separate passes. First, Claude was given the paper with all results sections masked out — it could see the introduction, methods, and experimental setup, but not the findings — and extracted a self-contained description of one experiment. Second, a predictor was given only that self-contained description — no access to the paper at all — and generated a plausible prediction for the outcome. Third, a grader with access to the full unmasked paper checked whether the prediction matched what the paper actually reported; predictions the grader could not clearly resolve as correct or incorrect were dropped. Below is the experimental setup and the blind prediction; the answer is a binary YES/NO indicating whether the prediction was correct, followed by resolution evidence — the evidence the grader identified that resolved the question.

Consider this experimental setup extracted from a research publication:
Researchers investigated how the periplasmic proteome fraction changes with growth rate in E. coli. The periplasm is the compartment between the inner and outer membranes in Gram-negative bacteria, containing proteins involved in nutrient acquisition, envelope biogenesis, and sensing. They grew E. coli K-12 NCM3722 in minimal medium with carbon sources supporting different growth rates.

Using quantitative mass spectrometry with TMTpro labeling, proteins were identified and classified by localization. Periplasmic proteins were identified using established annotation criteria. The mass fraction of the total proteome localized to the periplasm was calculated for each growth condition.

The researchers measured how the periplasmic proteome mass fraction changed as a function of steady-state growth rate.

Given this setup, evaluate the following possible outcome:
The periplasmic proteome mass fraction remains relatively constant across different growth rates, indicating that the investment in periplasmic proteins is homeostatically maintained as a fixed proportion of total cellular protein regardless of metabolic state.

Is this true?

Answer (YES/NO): NO